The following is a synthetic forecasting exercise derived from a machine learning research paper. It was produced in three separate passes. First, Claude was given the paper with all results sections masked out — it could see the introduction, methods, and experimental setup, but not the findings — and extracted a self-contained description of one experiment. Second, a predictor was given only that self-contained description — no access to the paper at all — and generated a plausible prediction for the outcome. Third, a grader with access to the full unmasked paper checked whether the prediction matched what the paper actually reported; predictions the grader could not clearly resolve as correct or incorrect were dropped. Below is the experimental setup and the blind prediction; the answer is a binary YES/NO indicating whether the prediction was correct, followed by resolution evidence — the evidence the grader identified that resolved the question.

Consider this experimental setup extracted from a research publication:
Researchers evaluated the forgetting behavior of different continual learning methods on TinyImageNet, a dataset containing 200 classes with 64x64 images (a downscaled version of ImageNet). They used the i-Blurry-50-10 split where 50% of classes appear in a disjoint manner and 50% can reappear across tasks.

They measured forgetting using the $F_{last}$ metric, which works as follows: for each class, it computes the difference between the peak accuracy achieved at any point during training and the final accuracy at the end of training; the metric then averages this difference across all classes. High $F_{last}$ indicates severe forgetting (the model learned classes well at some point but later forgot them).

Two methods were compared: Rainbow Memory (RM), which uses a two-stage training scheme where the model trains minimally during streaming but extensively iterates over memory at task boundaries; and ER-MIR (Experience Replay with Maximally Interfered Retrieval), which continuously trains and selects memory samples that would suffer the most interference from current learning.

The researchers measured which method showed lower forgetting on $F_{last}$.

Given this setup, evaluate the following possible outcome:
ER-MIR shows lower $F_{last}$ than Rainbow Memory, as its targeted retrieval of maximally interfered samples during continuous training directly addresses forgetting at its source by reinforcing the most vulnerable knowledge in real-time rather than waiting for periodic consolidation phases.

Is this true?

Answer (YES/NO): NO